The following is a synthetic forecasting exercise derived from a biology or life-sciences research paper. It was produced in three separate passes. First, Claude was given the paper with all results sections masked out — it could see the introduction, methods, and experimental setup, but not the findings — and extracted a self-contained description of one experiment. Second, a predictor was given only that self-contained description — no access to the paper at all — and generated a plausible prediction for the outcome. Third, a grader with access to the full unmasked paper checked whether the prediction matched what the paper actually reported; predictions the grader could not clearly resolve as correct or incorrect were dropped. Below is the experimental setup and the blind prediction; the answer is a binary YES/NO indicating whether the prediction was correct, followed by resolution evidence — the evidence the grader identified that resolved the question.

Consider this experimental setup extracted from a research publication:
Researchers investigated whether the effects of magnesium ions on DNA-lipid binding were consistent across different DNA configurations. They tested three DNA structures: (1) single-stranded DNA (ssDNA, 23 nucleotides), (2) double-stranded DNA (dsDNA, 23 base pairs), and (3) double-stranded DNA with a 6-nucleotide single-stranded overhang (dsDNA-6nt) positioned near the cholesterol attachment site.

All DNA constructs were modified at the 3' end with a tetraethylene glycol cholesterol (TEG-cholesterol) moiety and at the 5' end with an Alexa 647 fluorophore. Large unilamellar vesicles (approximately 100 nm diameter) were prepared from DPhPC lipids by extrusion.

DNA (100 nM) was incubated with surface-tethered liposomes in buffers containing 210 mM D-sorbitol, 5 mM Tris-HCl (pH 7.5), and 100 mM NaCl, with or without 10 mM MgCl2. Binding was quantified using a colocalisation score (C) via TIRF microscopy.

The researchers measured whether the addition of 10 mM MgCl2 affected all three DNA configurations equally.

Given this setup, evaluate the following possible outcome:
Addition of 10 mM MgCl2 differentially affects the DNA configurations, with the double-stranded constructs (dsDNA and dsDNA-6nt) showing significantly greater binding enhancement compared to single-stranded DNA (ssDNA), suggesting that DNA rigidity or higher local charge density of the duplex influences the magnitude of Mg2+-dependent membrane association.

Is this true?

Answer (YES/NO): NO